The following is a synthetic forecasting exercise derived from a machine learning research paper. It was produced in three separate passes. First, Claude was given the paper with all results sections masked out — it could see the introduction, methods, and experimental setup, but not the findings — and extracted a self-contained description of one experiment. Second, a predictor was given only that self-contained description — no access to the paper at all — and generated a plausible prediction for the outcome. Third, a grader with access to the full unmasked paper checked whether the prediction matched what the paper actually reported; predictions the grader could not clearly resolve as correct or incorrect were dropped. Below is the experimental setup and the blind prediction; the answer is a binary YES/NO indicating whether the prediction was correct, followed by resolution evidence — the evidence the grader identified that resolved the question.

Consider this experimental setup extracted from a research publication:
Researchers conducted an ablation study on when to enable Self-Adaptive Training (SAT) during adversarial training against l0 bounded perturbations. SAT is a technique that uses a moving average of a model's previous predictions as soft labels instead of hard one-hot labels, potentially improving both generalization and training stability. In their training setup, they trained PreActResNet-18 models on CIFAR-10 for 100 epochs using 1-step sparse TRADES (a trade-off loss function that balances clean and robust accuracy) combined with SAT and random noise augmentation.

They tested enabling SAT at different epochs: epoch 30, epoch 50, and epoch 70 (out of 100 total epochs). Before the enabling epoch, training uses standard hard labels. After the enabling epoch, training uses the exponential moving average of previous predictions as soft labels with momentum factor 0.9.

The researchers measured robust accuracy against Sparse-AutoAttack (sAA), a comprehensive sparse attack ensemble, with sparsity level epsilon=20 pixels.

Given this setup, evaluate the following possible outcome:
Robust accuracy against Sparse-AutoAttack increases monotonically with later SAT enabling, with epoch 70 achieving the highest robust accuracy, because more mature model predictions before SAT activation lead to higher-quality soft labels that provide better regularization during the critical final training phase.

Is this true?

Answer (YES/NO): NO